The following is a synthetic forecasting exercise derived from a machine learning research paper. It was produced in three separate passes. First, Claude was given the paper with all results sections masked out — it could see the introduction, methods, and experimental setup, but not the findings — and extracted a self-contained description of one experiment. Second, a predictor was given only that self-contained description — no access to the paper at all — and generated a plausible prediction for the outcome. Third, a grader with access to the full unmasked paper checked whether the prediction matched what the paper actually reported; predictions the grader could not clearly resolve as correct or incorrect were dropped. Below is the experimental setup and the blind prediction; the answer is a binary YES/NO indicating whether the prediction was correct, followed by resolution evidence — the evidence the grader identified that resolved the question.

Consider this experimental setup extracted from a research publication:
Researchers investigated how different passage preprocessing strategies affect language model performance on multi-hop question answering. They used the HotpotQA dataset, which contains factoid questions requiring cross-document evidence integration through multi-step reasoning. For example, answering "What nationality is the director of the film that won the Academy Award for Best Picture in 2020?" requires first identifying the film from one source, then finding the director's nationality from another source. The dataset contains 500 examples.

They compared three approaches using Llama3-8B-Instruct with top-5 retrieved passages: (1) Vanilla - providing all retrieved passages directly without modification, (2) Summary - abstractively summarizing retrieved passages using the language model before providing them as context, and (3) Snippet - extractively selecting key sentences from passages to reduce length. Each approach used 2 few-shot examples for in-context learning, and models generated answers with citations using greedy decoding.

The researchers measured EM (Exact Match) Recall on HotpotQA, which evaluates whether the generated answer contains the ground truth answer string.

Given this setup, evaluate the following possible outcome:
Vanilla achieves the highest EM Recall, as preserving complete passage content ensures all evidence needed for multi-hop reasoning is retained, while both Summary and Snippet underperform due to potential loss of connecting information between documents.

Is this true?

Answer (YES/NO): YES